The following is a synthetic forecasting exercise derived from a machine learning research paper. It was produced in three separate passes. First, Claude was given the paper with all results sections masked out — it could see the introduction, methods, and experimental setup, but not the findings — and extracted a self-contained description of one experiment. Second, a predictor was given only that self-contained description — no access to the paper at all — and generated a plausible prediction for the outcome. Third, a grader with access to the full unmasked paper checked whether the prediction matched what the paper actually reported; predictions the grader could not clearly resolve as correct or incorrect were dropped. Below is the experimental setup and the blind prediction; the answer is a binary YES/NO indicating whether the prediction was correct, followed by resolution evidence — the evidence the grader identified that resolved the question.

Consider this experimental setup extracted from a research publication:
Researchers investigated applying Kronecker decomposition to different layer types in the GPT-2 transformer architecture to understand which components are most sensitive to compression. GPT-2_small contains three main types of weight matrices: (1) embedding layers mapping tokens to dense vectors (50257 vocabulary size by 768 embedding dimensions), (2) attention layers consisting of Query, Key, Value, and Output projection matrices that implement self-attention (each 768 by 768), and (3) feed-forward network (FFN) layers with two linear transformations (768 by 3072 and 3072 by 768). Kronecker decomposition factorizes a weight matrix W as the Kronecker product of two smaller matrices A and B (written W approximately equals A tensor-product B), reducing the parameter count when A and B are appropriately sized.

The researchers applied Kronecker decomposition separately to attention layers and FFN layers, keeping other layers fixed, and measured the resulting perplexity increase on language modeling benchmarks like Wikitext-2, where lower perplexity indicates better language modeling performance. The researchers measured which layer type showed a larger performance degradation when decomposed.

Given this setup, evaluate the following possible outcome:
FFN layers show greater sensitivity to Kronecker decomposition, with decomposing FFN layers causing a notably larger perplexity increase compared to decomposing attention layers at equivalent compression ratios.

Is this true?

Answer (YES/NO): NO